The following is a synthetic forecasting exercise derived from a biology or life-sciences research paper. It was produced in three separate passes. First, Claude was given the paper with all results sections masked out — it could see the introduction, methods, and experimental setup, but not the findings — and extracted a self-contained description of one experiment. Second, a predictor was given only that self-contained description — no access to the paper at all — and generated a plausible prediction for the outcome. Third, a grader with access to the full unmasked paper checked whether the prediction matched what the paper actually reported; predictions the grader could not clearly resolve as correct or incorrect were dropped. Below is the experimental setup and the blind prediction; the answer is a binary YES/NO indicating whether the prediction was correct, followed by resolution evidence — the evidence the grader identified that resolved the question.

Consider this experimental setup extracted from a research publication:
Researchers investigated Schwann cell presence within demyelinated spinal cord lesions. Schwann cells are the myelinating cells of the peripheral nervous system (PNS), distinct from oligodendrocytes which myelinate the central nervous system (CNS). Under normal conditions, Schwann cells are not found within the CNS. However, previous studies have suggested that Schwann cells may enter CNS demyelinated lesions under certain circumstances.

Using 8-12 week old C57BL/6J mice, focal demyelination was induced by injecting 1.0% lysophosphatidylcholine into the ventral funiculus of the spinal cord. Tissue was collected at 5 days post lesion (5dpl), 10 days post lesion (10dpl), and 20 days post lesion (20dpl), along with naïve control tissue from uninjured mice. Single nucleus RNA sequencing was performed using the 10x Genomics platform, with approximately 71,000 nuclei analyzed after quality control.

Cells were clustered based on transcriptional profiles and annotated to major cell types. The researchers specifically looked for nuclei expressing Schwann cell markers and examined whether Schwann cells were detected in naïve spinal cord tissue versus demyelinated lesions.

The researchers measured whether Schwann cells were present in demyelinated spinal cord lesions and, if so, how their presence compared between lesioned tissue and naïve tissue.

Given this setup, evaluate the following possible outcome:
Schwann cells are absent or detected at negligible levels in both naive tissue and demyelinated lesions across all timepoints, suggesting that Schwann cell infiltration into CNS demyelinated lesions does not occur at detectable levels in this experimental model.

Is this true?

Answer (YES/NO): NO